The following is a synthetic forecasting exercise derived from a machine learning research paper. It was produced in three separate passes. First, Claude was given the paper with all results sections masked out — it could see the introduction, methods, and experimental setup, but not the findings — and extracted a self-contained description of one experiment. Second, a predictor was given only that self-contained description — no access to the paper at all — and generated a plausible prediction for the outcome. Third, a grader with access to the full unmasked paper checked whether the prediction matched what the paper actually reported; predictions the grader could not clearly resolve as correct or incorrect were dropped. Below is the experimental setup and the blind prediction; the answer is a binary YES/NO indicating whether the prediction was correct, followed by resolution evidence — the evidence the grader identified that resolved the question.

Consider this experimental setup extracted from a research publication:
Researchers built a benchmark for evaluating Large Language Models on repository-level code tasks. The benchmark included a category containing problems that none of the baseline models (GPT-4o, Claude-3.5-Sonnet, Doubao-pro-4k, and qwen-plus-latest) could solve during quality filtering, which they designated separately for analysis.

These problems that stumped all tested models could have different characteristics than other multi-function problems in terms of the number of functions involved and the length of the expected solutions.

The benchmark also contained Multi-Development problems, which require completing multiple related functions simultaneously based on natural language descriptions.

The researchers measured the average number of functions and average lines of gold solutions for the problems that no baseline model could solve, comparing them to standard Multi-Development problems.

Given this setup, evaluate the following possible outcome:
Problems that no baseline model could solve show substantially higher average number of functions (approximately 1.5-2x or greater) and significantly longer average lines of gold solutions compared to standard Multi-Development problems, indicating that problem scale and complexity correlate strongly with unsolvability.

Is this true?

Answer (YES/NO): NO